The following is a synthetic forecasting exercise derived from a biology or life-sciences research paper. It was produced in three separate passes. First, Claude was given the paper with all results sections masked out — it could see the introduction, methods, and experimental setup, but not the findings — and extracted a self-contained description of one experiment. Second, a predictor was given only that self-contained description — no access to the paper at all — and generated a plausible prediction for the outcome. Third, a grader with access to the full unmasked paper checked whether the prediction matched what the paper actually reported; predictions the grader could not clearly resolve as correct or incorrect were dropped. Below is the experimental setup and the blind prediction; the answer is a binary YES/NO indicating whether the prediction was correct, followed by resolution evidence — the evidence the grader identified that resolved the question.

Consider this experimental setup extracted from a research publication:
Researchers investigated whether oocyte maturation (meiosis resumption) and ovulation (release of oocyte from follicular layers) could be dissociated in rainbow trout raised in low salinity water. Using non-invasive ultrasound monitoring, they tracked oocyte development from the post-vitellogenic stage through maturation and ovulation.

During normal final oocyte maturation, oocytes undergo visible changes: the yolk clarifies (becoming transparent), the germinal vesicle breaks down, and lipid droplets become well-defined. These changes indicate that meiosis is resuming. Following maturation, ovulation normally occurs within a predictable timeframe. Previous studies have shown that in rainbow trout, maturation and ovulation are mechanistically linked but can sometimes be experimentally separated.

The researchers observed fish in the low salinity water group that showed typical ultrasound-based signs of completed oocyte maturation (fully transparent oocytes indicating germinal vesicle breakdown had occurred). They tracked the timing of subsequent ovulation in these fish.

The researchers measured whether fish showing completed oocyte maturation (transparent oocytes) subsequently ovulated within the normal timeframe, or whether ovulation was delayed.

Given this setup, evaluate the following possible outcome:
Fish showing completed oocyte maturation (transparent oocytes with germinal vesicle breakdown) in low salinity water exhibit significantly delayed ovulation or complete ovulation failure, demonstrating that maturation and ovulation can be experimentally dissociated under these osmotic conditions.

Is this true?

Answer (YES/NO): YES